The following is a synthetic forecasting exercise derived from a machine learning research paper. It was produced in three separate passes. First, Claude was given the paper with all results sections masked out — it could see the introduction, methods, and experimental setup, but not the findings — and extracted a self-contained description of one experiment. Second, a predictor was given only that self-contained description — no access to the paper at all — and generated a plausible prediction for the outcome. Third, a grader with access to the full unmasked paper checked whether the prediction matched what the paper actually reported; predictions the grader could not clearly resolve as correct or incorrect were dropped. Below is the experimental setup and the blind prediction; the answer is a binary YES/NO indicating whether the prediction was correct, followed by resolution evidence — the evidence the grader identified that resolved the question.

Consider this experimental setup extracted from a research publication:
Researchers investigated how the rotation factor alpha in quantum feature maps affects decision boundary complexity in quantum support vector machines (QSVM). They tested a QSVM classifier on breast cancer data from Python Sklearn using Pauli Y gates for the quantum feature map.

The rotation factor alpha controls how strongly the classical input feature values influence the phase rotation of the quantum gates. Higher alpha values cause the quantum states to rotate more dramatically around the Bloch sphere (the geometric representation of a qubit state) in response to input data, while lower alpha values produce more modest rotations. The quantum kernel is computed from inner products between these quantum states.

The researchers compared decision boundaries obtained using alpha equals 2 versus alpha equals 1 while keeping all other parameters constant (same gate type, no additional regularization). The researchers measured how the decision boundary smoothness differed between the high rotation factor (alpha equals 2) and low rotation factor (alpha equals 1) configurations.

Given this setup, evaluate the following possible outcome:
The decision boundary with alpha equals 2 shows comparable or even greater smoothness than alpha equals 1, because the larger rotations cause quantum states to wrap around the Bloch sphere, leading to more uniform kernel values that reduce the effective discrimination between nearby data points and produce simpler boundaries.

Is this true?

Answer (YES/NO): NO